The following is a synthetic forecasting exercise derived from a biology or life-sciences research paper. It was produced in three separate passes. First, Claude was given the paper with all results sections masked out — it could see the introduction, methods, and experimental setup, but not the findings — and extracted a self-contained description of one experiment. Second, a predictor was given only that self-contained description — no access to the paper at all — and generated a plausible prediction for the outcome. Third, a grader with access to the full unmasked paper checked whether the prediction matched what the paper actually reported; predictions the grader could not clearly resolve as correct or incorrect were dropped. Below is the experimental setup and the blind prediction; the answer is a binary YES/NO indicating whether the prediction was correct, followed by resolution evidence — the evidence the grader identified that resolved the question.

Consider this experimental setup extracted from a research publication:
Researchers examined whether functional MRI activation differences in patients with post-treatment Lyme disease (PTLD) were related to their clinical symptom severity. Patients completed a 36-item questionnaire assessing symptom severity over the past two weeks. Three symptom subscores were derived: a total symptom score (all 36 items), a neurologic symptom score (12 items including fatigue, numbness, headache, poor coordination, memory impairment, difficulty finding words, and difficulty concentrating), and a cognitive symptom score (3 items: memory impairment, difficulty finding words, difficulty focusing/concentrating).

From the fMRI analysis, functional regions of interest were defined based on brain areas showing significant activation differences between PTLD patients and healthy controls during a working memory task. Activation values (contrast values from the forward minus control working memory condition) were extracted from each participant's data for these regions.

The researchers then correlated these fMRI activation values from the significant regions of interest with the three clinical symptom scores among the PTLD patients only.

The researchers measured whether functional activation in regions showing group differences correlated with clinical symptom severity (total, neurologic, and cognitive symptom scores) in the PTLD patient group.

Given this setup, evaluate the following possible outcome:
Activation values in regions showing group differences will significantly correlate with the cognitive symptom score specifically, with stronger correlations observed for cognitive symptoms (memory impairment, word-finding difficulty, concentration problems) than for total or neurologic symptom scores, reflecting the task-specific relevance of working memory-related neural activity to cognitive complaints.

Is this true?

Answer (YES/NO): NO